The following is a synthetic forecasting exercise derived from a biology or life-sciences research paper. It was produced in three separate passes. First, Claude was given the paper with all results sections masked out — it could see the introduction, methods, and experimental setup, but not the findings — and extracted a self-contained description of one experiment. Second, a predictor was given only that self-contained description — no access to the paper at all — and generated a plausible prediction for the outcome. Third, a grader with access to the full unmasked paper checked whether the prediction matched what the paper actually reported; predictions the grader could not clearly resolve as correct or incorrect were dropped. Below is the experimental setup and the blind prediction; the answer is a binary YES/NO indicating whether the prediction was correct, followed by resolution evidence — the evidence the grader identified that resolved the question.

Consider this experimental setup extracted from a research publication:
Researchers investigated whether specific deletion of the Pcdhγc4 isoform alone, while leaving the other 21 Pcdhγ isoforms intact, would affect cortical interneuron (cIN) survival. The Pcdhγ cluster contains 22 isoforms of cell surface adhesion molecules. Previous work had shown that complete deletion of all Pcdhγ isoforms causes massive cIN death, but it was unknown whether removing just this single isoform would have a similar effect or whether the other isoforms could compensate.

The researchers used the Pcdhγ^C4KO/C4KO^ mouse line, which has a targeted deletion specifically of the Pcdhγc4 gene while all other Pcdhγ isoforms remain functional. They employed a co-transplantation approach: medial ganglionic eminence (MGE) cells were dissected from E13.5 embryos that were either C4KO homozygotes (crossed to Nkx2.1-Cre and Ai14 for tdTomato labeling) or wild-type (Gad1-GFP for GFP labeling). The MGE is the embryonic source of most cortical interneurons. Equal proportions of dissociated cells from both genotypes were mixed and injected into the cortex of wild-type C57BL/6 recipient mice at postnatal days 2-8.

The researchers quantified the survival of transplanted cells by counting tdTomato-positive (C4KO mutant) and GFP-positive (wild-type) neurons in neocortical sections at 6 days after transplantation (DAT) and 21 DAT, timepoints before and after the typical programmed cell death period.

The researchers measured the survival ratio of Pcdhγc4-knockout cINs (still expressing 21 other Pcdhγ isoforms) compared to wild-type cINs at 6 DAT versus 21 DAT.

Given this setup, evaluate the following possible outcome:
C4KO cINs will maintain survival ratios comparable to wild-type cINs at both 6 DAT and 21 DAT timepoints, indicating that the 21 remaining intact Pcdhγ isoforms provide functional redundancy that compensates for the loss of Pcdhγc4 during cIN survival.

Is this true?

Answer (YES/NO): NO